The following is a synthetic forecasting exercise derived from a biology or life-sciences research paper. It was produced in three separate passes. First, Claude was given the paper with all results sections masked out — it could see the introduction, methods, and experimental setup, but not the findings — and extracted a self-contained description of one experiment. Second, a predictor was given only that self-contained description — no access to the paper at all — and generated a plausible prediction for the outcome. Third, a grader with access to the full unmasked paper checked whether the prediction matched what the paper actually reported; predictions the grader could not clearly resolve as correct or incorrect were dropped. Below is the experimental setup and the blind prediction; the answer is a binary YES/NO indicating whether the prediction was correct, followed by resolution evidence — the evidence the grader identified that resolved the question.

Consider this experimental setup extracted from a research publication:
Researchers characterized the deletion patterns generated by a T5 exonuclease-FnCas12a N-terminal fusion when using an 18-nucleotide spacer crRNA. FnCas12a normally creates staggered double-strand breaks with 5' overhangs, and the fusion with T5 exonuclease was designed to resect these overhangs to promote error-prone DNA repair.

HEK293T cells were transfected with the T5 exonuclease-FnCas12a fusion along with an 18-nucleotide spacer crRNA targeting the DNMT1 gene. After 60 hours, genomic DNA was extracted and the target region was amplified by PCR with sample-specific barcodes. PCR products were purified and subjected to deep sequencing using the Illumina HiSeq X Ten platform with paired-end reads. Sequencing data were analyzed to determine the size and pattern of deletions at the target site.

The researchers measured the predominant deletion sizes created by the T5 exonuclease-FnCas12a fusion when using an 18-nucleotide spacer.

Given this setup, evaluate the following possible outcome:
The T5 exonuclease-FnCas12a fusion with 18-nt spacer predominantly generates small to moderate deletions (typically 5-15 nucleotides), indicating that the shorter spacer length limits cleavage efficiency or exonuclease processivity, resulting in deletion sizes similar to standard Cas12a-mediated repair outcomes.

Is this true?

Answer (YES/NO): NO